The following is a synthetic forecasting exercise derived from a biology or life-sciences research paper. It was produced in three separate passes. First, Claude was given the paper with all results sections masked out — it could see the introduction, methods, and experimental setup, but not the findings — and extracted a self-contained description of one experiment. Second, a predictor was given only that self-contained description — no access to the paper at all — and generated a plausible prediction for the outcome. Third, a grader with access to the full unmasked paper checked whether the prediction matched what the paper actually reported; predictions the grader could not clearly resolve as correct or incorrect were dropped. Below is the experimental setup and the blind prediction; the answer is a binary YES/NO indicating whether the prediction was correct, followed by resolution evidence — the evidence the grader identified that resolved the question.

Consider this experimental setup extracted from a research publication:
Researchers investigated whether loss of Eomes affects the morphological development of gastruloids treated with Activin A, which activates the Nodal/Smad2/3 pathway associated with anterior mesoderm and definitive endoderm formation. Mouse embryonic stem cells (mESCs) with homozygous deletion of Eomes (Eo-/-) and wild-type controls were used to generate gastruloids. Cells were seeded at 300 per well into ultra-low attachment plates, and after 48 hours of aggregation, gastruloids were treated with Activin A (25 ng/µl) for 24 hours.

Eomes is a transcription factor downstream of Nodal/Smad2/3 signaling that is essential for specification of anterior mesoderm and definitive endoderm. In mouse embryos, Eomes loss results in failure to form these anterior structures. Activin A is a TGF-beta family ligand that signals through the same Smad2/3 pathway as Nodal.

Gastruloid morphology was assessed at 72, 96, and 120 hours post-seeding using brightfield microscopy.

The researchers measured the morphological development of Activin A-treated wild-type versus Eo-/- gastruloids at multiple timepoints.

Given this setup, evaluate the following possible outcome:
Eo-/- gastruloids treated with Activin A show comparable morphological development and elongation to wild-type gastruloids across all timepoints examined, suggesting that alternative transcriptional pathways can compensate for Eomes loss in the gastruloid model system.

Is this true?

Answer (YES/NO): NO